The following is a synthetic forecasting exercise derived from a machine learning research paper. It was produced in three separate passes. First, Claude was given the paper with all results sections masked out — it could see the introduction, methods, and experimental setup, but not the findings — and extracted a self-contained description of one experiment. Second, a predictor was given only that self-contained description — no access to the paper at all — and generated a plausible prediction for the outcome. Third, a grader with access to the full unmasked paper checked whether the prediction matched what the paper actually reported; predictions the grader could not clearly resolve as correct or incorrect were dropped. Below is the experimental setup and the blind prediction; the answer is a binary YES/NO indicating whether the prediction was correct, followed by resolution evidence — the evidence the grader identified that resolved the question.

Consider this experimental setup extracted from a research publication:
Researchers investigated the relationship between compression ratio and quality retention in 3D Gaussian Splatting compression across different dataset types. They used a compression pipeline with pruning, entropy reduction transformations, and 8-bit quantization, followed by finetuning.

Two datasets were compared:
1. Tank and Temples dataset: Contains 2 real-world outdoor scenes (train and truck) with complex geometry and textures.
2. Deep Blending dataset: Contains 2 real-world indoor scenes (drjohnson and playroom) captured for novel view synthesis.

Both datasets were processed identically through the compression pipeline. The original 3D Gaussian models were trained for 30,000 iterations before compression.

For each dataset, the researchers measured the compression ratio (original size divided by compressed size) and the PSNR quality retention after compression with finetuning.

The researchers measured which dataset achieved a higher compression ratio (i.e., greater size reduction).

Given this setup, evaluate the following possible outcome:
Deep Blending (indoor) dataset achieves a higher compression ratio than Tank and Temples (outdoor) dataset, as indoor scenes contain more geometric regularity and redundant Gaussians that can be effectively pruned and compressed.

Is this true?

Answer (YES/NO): YES